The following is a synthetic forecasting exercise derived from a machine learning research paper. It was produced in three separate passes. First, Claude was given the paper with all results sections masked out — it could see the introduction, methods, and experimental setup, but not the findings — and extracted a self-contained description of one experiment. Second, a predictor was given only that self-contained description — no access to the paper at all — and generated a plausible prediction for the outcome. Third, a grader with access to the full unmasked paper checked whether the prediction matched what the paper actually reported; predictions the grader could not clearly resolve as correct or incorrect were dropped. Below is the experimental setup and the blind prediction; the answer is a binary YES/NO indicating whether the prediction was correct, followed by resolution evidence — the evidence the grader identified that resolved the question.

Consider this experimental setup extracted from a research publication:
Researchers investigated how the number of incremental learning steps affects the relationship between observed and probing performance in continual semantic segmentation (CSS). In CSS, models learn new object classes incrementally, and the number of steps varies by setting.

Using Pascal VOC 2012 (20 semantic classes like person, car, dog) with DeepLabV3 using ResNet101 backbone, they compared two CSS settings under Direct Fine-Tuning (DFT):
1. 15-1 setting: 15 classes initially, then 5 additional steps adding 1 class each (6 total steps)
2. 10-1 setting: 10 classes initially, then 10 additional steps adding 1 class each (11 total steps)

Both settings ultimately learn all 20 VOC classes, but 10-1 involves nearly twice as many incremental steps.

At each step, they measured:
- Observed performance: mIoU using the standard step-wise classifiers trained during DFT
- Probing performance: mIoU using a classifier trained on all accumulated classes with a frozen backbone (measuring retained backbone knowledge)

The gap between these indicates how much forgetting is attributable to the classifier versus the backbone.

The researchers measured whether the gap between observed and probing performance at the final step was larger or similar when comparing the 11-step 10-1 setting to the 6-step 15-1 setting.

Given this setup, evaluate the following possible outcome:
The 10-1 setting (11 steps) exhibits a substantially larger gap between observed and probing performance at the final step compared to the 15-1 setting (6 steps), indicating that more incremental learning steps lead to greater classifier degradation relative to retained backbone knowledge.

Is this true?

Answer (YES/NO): NO